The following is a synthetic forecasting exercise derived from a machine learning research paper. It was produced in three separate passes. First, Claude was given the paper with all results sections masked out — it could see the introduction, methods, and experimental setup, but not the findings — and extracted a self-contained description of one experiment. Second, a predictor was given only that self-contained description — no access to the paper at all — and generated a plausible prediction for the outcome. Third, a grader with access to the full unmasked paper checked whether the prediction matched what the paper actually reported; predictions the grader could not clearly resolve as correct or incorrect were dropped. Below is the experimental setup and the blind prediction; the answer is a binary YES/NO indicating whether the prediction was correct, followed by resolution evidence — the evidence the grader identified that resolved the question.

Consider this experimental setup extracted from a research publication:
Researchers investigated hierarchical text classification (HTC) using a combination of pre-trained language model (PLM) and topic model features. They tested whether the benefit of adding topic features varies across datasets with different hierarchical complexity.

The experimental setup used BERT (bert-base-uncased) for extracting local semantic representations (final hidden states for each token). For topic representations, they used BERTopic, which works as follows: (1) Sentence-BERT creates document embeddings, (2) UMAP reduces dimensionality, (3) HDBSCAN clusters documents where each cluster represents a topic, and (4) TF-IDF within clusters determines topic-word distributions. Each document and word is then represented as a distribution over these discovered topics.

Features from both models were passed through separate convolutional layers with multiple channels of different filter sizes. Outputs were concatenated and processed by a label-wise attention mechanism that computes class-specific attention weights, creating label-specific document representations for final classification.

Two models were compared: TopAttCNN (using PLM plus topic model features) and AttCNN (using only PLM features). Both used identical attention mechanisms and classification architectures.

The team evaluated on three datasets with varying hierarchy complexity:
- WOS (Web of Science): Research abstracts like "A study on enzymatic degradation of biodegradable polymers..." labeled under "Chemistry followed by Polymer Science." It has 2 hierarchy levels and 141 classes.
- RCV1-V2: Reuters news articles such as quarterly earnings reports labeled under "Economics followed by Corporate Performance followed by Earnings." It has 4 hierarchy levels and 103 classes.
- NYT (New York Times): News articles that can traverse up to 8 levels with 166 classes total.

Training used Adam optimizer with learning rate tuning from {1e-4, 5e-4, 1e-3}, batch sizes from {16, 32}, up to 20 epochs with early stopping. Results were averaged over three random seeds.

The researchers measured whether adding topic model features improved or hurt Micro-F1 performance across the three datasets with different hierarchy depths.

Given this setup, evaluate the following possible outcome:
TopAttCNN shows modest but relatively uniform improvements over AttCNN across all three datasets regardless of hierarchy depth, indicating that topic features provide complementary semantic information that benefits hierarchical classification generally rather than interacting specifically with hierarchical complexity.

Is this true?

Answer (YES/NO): NO